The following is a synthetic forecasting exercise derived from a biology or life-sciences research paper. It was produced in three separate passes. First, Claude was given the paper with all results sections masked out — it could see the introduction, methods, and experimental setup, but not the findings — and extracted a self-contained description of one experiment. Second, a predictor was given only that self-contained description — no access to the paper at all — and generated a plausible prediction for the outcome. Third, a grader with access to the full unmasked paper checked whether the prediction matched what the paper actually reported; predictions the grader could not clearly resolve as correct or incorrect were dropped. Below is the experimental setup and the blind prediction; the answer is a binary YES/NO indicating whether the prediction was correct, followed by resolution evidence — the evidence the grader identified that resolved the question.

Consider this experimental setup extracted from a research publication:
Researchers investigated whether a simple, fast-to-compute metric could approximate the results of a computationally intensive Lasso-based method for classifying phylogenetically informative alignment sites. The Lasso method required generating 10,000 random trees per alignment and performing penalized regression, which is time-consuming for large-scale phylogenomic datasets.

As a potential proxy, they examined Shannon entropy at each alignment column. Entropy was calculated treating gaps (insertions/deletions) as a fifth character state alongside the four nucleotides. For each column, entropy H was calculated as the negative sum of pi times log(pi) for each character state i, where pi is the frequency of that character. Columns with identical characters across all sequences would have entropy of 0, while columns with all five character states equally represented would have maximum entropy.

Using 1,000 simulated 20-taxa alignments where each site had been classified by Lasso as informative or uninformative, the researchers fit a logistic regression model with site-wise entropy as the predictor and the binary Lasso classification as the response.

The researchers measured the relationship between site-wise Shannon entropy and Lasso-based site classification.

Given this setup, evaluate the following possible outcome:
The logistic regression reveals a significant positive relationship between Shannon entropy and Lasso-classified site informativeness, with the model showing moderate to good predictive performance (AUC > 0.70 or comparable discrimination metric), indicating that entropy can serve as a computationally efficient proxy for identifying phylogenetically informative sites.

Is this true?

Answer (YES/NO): YES